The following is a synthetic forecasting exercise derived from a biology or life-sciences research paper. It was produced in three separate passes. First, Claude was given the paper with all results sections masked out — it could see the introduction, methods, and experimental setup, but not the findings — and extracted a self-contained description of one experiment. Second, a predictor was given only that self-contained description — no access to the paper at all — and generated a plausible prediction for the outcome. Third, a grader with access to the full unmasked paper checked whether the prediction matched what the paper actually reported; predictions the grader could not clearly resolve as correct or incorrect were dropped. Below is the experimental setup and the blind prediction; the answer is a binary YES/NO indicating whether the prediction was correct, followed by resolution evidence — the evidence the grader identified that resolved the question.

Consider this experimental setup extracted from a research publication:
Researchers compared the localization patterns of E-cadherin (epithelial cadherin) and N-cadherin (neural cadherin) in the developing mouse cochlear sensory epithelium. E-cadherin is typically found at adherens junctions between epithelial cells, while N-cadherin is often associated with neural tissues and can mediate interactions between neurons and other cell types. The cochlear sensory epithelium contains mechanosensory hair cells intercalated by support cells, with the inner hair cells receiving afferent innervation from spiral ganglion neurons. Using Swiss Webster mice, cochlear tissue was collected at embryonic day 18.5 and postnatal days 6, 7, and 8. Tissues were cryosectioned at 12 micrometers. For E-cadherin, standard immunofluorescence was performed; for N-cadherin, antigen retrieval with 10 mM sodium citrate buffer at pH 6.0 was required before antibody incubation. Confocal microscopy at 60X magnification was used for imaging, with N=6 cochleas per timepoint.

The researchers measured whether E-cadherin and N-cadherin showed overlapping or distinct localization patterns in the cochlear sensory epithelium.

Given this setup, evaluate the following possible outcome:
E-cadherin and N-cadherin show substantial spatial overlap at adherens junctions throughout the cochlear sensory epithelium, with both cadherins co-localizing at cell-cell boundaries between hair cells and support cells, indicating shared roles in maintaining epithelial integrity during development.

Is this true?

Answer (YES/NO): NO